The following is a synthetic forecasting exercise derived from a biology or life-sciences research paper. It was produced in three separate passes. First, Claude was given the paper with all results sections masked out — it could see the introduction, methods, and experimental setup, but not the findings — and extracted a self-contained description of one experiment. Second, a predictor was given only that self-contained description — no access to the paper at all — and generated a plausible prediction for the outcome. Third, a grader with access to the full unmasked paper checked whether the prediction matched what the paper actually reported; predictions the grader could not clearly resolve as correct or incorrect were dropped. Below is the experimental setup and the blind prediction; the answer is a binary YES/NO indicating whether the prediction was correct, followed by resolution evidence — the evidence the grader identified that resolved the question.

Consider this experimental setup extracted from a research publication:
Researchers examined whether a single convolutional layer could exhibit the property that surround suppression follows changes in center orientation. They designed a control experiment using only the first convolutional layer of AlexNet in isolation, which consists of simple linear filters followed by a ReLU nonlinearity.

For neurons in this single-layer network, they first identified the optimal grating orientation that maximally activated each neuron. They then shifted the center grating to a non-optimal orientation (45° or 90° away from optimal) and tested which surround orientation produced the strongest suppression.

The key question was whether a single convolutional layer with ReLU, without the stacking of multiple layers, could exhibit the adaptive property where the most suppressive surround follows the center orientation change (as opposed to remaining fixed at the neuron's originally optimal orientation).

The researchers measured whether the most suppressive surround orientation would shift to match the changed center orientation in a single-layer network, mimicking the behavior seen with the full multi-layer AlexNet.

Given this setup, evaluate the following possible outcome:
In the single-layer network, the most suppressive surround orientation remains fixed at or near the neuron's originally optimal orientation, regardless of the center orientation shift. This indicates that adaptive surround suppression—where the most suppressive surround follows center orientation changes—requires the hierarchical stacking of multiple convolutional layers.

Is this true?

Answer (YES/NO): YES